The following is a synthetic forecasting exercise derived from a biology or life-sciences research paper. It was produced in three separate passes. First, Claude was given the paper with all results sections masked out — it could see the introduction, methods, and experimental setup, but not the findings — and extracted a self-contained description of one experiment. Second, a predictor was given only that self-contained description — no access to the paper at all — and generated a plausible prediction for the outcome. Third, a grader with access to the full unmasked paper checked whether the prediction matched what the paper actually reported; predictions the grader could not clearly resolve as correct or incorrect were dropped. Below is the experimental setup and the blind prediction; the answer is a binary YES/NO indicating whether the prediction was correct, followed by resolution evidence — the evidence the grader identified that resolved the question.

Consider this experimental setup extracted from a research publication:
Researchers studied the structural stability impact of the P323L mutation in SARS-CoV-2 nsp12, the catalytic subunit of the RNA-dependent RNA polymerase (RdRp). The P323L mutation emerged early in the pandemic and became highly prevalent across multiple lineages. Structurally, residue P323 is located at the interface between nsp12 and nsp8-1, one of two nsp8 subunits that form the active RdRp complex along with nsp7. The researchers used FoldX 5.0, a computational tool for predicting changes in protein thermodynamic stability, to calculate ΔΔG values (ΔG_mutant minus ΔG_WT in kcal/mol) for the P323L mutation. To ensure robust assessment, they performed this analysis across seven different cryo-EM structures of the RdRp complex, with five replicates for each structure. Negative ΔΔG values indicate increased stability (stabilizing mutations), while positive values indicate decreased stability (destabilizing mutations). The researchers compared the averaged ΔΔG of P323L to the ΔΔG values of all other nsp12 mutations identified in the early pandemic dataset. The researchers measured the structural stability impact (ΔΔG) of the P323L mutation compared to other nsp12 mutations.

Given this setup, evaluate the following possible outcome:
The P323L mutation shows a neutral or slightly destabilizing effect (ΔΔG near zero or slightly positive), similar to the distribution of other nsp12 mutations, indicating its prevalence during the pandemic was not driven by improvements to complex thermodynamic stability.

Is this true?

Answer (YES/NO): NO